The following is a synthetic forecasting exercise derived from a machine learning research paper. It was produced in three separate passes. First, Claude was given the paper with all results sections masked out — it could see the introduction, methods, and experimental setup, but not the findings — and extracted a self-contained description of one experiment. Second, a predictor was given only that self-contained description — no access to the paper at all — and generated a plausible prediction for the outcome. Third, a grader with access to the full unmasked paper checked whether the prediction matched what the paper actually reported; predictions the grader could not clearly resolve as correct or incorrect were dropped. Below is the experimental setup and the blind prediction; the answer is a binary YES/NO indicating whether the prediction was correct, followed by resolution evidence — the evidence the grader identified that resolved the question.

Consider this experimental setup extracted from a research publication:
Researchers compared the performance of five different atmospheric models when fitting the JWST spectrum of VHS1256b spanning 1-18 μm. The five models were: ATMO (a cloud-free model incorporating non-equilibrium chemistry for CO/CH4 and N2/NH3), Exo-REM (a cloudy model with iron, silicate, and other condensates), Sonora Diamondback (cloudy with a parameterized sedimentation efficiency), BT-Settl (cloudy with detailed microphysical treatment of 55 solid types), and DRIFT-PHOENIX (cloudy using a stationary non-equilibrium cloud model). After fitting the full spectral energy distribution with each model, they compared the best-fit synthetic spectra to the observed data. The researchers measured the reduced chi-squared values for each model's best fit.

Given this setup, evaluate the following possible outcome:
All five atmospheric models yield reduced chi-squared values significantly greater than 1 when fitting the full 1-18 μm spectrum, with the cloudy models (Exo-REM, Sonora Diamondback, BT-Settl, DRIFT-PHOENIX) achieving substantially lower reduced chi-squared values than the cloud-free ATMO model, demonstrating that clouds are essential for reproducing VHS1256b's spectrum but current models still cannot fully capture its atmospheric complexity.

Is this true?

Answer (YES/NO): NO